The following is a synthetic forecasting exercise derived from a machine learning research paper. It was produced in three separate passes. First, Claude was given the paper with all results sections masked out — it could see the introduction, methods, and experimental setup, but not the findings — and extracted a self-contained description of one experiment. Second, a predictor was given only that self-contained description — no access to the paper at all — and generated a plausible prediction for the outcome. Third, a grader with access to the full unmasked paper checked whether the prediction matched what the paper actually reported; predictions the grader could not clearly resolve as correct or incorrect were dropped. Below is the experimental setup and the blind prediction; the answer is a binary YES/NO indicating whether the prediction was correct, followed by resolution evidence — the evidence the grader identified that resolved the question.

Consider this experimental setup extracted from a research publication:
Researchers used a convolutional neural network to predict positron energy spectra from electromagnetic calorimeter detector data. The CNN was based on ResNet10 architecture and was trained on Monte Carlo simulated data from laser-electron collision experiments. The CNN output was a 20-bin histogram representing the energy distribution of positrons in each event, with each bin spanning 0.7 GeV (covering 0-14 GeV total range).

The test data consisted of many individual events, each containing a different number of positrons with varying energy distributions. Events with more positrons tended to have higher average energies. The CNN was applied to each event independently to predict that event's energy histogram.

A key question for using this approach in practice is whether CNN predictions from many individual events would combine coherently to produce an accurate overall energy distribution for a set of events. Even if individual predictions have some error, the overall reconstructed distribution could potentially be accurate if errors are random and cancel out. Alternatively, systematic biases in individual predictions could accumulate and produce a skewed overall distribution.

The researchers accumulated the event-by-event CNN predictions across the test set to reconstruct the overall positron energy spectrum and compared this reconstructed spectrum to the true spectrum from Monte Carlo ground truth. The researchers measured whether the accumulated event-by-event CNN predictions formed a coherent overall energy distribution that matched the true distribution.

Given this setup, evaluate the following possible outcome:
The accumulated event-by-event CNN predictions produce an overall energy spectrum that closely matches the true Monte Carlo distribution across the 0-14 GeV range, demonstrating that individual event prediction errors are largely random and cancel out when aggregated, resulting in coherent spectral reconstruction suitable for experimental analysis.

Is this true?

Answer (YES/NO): YES